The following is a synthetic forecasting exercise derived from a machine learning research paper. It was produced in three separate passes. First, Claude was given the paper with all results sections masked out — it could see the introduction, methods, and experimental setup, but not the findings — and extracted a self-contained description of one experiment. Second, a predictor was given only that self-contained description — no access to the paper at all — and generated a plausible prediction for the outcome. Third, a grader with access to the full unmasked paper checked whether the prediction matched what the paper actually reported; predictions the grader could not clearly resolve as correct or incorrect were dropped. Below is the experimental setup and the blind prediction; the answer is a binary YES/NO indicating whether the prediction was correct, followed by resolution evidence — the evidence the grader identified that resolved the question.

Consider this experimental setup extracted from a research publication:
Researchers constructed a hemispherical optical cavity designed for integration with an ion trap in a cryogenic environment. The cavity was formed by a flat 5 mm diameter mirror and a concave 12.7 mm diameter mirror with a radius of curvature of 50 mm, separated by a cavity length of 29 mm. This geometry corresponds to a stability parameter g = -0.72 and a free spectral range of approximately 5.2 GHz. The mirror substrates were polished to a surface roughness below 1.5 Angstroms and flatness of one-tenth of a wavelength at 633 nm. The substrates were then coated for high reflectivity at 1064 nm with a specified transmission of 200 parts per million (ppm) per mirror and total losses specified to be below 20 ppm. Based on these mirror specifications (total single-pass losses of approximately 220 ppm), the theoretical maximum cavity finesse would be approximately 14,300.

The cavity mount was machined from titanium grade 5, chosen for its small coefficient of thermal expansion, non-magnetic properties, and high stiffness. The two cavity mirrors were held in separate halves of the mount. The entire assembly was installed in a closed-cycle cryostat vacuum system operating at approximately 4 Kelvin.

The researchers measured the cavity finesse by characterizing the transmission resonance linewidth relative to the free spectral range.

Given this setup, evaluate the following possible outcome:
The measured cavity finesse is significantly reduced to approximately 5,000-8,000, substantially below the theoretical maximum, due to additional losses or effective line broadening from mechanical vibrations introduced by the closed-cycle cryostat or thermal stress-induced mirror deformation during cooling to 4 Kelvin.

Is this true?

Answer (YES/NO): NO